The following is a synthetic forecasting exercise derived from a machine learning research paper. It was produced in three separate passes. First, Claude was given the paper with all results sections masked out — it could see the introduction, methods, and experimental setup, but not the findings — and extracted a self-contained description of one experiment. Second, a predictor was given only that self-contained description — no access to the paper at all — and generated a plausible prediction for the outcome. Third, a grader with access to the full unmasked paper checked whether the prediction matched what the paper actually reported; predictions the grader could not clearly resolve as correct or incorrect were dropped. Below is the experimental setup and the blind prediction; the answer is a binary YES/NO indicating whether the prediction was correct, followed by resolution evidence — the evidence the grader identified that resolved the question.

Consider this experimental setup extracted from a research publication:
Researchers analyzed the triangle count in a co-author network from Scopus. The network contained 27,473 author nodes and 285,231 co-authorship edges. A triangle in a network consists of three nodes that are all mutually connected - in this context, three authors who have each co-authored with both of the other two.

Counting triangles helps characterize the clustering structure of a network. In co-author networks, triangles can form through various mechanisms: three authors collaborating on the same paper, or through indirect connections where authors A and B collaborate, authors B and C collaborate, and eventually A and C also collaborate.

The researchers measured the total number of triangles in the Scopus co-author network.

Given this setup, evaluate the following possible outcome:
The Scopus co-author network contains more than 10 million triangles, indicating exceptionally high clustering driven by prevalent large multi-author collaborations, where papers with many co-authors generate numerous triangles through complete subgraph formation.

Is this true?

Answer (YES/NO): NO